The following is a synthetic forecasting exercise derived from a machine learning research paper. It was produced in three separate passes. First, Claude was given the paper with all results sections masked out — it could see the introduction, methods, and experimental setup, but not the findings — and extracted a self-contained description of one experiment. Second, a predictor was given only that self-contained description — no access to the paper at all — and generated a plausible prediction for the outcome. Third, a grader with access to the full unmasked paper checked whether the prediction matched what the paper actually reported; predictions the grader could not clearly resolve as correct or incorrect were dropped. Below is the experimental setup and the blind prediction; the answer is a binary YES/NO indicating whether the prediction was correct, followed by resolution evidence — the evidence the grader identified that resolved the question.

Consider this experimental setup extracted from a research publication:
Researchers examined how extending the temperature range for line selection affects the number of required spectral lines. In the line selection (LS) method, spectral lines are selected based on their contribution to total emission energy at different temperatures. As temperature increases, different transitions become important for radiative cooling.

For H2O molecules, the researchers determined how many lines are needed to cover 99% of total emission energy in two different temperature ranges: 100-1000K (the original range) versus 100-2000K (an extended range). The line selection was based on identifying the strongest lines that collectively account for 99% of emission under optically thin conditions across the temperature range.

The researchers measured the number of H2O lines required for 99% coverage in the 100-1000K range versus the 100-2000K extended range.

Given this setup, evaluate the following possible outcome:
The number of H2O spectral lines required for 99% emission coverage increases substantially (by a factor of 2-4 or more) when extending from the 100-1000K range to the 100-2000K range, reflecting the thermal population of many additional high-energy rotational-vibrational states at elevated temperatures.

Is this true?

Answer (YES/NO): YES